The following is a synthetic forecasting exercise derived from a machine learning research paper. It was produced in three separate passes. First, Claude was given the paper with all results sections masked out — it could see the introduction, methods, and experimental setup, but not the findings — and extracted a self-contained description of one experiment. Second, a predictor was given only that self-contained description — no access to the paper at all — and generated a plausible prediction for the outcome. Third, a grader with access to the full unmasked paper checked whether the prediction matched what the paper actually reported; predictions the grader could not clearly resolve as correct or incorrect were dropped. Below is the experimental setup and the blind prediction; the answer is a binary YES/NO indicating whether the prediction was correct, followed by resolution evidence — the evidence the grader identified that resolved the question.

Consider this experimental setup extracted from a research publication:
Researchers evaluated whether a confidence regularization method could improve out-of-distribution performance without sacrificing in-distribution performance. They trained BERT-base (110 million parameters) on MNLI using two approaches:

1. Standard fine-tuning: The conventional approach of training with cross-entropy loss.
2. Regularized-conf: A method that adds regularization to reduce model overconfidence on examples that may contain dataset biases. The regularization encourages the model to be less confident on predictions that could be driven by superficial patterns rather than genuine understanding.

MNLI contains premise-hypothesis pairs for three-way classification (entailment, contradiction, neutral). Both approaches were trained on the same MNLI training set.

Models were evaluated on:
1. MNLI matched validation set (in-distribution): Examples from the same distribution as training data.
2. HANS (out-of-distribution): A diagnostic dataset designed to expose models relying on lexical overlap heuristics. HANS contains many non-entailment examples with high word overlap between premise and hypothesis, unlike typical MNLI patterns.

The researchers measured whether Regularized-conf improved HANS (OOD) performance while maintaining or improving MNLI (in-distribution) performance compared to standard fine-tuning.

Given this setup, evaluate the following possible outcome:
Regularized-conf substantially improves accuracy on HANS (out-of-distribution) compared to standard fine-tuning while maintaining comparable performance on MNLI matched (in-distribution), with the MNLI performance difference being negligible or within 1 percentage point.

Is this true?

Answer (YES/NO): YES